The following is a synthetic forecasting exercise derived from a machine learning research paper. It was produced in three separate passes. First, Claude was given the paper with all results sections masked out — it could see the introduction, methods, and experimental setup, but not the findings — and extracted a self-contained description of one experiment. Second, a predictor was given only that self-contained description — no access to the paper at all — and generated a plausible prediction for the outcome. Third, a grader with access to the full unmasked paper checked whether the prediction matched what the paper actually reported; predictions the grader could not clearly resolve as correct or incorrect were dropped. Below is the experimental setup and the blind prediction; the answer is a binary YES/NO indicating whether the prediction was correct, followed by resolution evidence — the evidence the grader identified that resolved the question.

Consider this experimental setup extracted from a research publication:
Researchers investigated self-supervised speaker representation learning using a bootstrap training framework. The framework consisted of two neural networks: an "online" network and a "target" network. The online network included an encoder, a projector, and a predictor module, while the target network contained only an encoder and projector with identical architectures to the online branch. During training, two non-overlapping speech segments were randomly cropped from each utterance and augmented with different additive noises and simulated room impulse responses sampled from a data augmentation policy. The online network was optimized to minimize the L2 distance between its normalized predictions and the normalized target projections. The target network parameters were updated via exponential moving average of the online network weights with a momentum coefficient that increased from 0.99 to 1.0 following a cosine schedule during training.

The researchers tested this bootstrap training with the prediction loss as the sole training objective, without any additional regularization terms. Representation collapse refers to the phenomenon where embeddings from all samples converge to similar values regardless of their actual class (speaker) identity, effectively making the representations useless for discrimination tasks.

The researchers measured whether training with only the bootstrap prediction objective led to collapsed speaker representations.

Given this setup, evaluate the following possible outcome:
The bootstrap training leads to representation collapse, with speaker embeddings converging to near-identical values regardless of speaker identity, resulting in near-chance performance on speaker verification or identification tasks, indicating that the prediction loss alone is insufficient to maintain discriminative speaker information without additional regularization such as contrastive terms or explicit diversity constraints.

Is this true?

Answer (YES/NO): NO